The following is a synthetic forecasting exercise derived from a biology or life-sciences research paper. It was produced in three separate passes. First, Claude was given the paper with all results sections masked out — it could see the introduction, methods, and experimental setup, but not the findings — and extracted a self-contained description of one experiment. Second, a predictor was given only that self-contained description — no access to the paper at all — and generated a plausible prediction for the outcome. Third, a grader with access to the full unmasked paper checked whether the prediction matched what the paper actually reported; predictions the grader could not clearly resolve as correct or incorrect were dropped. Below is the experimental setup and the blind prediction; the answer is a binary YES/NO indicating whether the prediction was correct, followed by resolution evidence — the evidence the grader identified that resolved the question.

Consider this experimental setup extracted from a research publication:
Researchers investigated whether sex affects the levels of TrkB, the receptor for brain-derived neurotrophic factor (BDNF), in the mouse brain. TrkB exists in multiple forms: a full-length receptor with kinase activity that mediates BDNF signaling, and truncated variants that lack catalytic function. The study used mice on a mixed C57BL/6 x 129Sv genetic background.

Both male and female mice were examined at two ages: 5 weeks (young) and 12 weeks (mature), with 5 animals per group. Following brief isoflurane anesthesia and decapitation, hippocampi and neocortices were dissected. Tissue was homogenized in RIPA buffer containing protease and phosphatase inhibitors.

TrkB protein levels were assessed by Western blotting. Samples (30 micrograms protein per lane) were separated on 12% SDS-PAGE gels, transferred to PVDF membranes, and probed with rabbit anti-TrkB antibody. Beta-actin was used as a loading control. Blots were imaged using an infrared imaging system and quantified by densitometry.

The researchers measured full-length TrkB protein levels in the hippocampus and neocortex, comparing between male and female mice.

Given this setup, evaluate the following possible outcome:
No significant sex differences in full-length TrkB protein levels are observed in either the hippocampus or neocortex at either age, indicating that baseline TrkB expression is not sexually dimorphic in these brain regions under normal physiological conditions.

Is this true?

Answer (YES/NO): NO